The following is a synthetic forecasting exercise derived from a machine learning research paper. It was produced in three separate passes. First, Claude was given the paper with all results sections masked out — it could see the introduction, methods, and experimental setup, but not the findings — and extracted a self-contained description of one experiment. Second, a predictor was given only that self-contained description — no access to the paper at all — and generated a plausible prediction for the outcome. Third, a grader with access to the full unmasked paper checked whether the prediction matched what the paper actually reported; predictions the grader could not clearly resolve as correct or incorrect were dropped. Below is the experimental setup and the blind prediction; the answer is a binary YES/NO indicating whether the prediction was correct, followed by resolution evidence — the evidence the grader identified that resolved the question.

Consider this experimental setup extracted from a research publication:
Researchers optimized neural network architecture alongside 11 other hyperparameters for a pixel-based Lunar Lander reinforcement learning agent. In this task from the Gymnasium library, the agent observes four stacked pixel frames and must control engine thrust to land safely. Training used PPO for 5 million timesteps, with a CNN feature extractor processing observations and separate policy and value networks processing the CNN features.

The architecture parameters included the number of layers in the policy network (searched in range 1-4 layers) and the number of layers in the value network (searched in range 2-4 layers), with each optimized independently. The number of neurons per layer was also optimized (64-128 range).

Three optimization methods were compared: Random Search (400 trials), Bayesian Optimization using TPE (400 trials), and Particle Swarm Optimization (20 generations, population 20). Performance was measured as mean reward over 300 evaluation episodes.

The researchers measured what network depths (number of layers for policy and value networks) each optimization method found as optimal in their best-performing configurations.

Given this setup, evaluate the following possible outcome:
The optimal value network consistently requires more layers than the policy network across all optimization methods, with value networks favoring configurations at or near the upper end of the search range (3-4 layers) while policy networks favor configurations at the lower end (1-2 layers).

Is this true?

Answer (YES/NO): NO